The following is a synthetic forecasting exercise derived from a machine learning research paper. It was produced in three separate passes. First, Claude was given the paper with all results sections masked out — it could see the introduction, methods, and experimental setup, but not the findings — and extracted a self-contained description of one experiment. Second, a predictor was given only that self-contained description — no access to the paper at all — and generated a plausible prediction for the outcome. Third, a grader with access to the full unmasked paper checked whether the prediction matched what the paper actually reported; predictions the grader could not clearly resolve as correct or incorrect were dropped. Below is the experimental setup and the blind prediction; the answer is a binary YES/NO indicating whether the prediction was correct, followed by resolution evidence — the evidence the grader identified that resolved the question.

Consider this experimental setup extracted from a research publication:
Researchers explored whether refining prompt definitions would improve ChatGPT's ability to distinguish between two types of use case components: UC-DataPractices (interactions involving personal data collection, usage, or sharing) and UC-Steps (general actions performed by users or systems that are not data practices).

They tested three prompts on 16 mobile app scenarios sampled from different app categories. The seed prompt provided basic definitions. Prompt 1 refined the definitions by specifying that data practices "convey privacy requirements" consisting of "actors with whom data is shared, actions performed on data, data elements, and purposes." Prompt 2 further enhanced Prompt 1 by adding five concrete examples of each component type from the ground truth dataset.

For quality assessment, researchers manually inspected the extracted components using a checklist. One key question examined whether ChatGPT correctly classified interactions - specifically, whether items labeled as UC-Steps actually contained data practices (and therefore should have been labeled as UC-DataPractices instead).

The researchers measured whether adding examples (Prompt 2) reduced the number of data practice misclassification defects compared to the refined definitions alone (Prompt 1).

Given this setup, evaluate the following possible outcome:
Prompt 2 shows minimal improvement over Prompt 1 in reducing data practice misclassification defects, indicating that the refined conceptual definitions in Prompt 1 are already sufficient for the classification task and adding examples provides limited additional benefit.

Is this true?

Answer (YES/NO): NO